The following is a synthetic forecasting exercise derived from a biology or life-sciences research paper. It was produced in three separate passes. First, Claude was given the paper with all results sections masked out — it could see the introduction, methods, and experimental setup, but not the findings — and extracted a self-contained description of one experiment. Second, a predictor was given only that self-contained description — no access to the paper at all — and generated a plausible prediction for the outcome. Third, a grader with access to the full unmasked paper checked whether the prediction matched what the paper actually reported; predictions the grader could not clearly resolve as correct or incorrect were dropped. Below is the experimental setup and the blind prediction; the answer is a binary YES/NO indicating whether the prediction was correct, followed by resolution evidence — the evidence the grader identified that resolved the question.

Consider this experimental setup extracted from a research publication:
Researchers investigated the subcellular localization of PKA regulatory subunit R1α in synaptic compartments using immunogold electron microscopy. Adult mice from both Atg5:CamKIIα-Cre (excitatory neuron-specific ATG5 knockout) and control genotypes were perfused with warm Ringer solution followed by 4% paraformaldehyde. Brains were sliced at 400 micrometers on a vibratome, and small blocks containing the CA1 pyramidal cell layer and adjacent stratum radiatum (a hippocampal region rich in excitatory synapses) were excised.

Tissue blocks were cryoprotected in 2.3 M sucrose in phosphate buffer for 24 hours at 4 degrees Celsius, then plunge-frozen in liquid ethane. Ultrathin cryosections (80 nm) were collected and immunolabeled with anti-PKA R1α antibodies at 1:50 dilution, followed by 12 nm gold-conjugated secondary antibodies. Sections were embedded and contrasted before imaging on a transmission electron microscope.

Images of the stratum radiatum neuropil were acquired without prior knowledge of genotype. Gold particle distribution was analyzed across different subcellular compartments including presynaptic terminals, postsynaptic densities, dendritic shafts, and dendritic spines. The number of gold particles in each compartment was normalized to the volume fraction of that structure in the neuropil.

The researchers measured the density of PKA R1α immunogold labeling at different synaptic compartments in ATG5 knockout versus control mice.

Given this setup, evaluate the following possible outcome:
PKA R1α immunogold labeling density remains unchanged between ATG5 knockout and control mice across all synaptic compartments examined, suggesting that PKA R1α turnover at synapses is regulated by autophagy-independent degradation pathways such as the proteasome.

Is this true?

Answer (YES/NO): NO